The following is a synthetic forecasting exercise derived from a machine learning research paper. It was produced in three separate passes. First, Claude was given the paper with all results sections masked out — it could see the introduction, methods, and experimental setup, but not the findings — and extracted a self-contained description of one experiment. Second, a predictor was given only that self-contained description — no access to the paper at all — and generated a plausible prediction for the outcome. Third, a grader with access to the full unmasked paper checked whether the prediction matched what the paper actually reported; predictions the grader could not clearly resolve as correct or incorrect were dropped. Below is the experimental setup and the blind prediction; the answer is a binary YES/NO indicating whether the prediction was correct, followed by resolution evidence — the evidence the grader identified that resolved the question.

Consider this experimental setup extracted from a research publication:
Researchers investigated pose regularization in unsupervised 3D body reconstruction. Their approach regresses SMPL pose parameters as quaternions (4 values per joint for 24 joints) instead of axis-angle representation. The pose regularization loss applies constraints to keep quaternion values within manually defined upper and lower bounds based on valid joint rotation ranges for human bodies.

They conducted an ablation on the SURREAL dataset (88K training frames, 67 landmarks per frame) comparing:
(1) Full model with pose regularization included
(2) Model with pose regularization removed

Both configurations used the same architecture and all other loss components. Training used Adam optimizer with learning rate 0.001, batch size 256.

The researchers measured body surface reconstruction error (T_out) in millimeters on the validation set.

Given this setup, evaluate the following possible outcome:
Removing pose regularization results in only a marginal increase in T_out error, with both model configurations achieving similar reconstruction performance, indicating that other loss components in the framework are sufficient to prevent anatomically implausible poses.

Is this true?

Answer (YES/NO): NO